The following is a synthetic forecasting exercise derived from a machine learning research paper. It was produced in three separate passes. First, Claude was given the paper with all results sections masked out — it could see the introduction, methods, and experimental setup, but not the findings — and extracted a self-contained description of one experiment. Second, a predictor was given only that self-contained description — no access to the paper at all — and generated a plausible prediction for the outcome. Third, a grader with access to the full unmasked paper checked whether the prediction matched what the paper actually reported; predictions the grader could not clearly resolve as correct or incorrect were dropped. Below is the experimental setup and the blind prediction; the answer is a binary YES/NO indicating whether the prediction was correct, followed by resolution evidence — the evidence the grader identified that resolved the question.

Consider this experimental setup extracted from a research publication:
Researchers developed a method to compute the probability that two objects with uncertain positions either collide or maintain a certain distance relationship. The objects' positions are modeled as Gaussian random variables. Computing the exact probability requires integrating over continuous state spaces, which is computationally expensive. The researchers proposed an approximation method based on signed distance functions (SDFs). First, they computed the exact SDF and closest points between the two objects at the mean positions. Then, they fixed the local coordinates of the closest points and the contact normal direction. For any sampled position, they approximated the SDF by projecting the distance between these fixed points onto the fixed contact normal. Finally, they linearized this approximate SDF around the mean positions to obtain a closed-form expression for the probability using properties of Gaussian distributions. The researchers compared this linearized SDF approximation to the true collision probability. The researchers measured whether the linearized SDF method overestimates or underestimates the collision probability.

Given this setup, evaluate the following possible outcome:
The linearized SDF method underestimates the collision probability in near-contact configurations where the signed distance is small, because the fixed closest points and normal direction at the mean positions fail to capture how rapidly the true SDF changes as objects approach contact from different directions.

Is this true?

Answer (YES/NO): NO